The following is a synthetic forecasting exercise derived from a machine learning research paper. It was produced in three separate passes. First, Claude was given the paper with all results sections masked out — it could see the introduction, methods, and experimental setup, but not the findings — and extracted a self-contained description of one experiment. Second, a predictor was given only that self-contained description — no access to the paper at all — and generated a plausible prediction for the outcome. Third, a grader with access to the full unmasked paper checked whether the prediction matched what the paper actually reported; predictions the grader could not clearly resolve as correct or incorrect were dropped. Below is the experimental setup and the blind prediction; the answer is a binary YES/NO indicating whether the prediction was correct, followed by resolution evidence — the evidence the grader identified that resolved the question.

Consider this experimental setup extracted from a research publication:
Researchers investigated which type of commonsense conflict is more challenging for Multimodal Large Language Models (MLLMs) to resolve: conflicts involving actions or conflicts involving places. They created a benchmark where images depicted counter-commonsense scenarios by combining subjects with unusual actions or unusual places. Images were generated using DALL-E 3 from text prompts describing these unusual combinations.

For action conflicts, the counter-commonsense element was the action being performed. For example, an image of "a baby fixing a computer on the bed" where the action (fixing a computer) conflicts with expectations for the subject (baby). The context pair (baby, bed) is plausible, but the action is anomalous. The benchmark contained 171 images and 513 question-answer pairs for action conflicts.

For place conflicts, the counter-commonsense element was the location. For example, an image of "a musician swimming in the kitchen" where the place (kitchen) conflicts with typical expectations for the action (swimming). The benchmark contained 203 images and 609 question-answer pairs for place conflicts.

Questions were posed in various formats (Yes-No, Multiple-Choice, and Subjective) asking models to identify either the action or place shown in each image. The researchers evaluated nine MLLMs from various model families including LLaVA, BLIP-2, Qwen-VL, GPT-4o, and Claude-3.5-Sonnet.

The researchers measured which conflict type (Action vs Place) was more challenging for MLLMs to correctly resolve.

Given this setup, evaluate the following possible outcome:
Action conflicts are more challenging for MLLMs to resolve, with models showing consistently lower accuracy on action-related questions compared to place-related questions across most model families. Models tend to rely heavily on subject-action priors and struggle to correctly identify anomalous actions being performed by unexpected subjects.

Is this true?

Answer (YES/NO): YES